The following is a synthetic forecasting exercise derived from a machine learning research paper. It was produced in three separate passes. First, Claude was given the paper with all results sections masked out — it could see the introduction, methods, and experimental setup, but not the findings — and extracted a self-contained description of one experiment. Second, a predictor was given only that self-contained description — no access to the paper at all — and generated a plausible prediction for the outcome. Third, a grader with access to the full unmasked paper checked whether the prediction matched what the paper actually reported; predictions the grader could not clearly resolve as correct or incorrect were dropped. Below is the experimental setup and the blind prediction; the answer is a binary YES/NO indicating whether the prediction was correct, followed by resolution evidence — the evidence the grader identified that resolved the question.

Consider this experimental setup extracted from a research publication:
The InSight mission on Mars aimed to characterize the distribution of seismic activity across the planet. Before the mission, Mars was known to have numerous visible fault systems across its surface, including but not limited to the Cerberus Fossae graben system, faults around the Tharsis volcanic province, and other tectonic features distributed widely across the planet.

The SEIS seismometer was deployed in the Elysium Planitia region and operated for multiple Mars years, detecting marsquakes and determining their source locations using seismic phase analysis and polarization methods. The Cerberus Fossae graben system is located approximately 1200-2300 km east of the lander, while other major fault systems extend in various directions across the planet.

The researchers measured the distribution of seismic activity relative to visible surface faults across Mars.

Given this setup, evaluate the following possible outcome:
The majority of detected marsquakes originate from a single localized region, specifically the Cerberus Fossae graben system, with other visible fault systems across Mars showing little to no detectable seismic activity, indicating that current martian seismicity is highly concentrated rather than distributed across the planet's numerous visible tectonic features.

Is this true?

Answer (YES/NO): YES